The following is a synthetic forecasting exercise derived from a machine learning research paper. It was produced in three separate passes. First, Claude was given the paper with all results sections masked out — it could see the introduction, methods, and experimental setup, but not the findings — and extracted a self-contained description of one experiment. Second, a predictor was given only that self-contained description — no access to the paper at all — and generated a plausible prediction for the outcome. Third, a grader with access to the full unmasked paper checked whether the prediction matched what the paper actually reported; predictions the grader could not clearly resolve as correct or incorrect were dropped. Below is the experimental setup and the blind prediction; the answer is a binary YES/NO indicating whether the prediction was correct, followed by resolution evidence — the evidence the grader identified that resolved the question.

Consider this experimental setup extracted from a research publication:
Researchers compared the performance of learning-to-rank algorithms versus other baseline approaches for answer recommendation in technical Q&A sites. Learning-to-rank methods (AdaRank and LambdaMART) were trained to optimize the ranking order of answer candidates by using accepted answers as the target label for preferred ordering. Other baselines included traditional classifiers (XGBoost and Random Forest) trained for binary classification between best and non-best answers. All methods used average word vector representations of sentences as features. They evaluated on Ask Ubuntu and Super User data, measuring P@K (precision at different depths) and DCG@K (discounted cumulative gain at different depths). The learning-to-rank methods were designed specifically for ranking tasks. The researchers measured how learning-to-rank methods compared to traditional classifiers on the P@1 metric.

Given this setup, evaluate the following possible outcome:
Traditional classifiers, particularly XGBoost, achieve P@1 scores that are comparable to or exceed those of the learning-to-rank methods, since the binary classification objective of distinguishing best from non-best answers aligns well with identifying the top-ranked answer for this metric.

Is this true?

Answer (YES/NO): YES